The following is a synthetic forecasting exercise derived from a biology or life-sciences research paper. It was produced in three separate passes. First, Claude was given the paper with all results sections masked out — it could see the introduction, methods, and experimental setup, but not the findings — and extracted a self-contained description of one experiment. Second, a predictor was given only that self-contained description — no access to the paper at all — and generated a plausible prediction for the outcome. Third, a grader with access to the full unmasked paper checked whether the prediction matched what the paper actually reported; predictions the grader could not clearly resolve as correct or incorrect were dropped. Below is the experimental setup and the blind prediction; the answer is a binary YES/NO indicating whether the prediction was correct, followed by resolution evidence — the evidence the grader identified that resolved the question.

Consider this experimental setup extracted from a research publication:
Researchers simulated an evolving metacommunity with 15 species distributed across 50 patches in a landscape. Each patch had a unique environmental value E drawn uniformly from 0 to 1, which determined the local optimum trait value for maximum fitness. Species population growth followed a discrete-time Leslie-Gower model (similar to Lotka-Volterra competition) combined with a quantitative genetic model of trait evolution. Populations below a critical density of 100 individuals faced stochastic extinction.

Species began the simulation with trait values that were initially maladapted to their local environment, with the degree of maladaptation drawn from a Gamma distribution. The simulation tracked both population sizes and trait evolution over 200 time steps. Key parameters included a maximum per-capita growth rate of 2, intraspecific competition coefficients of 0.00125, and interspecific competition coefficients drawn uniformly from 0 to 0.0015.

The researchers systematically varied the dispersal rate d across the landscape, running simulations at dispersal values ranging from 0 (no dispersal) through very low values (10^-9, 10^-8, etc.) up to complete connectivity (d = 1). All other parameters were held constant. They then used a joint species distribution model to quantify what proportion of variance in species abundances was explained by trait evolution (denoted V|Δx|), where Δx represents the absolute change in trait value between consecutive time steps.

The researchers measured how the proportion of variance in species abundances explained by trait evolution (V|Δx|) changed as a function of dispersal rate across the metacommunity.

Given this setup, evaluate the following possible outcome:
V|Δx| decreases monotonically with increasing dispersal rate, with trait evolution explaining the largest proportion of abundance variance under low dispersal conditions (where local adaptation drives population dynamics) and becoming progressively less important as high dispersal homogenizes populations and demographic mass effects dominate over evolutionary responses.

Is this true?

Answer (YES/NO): YES